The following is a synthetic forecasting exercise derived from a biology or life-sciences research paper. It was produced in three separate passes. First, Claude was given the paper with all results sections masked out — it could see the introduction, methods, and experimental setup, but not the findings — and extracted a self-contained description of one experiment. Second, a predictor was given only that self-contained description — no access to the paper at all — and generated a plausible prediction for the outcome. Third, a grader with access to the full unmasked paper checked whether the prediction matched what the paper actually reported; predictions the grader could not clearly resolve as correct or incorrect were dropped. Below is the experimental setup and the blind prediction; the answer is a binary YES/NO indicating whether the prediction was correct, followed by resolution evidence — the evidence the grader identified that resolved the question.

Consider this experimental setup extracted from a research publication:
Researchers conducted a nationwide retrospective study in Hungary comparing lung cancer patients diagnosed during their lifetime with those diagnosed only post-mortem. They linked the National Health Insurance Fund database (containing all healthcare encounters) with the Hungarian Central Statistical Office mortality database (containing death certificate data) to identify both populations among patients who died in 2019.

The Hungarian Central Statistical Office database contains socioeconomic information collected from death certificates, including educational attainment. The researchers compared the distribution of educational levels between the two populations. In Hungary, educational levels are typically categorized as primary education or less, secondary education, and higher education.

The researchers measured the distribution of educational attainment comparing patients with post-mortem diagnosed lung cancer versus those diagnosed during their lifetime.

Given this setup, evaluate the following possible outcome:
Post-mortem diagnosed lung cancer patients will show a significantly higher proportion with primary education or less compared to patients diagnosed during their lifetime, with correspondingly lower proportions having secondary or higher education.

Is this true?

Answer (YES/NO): YES